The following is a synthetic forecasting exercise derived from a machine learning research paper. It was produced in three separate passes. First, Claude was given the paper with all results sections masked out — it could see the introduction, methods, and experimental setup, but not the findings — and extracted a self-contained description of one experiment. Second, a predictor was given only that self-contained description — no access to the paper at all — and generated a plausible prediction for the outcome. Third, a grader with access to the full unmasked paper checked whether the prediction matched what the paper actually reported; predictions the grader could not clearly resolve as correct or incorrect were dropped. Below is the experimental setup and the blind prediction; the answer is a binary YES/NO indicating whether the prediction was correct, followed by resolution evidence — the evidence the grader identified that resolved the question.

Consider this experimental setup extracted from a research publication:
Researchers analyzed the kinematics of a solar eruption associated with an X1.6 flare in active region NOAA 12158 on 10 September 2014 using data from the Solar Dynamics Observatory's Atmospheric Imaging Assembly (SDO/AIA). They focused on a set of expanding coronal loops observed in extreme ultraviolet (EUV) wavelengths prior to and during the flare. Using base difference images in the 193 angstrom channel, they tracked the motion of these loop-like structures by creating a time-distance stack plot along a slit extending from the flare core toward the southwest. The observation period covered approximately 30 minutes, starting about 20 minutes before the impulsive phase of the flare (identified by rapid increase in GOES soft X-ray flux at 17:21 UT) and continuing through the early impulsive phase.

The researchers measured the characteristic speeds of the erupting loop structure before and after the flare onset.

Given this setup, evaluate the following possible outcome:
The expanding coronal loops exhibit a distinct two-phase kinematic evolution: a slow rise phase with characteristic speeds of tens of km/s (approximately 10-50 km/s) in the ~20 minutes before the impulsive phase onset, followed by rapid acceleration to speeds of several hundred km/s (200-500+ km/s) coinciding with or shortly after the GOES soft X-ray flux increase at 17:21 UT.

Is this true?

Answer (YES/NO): YES